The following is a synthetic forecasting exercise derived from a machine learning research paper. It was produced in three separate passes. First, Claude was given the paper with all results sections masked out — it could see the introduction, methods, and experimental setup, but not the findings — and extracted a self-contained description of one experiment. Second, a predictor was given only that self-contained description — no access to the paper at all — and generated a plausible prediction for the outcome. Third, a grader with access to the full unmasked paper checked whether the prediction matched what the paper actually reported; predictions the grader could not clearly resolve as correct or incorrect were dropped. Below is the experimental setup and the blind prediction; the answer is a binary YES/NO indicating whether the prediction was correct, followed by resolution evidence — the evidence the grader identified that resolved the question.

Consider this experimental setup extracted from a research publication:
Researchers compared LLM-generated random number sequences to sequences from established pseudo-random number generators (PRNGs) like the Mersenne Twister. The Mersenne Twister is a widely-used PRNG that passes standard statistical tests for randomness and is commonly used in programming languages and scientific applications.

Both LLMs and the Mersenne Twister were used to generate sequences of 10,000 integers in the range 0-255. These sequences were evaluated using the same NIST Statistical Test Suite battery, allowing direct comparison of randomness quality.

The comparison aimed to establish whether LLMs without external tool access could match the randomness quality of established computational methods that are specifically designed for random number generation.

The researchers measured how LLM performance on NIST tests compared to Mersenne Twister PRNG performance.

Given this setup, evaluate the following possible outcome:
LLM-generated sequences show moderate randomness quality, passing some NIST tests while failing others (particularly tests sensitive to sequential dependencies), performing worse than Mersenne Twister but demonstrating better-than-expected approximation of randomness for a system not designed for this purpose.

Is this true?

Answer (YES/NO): NO